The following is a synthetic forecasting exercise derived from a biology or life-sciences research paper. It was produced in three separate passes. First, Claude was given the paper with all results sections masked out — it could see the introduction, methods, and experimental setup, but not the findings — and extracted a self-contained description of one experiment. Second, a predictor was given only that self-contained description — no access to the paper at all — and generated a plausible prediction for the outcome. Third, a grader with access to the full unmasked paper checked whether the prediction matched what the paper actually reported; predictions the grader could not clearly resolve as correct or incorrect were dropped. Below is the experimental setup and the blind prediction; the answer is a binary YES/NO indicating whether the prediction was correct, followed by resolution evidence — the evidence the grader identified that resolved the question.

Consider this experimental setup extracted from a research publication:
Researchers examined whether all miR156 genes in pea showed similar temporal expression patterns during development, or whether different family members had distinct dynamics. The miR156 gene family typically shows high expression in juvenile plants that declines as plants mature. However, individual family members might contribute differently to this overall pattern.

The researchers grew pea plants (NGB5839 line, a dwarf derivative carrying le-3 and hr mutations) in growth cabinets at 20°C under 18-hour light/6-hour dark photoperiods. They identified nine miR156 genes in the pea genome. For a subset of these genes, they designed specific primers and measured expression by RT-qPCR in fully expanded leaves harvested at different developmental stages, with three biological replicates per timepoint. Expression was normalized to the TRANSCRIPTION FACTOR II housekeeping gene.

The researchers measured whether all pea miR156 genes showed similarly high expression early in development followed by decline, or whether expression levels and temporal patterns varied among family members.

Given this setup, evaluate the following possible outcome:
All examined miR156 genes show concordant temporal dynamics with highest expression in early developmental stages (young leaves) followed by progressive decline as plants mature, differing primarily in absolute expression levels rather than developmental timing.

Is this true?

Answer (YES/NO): NO